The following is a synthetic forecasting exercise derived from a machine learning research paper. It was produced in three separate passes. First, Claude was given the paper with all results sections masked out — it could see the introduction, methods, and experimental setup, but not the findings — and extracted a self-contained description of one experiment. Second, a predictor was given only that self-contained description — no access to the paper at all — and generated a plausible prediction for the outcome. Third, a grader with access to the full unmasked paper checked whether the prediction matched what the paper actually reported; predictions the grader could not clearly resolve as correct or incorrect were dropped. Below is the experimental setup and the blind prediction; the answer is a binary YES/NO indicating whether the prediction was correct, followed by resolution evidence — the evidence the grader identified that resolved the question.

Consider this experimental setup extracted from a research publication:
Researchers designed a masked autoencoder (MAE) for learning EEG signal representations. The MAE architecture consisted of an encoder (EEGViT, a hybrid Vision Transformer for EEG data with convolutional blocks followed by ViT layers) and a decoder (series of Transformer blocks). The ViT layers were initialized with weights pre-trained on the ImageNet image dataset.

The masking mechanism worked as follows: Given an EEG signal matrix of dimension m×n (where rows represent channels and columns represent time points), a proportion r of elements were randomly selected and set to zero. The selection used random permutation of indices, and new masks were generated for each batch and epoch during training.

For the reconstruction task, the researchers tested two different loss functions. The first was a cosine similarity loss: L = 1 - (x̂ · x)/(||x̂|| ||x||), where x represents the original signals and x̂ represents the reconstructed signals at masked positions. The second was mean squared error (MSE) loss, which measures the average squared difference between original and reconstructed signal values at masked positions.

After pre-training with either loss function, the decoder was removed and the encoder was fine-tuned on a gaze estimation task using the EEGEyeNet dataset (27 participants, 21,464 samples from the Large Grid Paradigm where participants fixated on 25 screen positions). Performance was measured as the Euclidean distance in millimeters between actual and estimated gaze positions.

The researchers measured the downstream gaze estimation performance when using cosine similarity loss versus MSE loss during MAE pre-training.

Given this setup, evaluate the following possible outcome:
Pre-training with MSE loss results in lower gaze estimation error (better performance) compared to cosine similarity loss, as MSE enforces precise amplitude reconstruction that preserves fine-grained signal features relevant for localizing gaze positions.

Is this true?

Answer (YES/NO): NO